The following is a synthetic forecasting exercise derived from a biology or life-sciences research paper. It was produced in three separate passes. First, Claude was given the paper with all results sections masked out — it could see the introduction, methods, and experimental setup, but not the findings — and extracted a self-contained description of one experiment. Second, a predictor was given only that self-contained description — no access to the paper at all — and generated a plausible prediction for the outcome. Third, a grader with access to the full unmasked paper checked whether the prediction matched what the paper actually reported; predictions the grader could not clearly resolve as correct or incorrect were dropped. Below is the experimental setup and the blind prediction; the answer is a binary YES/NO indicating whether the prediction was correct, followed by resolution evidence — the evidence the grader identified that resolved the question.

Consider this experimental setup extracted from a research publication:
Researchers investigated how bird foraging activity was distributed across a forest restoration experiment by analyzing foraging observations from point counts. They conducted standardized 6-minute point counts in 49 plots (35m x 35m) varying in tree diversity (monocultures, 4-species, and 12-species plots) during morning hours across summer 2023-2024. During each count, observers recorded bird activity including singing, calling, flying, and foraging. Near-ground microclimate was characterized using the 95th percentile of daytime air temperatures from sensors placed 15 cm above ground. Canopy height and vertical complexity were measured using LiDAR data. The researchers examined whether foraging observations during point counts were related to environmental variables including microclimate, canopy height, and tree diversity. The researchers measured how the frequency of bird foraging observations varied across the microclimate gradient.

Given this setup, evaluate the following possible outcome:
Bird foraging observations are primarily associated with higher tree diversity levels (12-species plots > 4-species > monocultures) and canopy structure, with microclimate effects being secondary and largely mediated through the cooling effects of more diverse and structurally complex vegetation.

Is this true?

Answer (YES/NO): NO